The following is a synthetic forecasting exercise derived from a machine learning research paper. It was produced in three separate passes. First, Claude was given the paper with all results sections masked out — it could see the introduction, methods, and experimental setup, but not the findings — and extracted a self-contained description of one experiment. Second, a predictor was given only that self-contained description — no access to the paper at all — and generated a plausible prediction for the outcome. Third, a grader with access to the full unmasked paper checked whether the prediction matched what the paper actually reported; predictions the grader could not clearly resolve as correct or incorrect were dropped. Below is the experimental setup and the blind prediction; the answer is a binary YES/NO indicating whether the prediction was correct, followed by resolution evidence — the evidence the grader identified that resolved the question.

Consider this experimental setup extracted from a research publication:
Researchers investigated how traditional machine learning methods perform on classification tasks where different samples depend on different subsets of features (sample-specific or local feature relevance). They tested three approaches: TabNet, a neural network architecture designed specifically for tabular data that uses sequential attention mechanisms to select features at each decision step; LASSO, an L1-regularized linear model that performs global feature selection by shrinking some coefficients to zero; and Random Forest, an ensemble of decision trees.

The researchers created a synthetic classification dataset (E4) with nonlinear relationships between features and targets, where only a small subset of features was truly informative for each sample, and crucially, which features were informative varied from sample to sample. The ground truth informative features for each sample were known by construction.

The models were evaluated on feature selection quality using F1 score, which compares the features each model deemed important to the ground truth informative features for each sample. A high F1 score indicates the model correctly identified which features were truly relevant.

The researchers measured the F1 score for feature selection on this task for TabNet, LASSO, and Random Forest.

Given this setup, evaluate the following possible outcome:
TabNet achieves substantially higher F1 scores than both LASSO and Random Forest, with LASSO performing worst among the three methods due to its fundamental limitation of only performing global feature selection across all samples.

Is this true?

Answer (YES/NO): NO